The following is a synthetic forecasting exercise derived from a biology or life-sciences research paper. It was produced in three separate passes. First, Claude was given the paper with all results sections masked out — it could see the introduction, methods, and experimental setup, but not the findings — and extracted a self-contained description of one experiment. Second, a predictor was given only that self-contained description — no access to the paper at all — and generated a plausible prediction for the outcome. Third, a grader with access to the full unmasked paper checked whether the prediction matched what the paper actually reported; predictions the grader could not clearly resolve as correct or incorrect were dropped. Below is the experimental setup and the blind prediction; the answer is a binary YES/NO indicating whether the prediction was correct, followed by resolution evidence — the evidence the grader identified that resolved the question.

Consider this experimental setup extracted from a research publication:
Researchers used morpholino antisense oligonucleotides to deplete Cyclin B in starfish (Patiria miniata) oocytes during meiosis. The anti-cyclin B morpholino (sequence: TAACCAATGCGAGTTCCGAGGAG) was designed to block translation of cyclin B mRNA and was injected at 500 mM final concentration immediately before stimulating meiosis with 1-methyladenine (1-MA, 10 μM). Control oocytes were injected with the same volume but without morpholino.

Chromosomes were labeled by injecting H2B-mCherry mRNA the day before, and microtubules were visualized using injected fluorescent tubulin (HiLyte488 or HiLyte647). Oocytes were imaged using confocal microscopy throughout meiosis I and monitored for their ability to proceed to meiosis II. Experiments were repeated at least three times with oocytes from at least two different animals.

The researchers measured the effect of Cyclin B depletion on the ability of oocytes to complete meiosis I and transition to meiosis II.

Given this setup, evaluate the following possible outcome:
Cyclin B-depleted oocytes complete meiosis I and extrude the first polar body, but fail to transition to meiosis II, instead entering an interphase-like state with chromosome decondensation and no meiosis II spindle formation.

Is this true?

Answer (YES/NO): YES